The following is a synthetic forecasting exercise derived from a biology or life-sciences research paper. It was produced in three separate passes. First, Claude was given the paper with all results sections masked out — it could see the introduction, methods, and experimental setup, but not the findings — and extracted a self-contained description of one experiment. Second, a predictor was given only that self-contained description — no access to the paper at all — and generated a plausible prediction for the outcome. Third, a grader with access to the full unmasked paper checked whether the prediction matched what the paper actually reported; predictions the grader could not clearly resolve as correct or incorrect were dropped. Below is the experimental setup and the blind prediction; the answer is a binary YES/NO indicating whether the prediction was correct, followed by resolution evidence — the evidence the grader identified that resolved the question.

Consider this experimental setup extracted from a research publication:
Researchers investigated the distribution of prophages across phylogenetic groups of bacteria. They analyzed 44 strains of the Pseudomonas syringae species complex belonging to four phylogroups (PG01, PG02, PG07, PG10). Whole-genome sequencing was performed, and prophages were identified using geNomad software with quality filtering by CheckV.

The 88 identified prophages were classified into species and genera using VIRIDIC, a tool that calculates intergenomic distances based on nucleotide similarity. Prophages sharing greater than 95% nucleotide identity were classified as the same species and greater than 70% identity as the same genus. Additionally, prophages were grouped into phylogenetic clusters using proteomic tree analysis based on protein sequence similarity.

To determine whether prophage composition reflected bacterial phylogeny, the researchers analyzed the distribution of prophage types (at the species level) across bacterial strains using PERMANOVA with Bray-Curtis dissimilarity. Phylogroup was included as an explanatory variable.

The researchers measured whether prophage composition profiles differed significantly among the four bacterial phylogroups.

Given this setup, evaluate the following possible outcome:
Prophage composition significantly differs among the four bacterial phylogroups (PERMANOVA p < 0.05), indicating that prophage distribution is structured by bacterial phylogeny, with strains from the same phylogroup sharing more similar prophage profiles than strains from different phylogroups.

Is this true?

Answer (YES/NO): YES